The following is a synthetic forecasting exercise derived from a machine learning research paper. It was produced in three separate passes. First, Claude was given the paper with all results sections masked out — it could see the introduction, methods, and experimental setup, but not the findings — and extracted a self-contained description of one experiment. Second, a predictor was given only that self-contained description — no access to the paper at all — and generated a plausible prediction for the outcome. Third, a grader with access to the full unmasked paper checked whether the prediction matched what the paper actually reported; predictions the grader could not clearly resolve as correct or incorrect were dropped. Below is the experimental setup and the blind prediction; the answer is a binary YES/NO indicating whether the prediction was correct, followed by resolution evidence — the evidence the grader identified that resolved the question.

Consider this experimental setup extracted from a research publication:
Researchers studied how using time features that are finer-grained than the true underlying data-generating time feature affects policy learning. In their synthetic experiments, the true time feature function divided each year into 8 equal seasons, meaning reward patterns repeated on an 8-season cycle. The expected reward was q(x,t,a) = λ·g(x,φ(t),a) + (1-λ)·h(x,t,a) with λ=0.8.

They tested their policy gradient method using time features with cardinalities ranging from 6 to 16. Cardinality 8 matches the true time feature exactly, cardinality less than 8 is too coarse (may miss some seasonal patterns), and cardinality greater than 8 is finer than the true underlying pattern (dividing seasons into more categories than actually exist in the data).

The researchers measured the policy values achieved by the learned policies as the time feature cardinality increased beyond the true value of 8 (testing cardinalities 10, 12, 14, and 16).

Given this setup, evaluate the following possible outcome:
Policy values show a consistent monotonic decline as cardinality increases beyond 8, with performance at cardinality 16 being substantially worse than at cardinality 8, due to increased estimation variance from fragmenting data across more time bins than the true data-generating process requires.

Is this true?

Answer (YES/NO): NO